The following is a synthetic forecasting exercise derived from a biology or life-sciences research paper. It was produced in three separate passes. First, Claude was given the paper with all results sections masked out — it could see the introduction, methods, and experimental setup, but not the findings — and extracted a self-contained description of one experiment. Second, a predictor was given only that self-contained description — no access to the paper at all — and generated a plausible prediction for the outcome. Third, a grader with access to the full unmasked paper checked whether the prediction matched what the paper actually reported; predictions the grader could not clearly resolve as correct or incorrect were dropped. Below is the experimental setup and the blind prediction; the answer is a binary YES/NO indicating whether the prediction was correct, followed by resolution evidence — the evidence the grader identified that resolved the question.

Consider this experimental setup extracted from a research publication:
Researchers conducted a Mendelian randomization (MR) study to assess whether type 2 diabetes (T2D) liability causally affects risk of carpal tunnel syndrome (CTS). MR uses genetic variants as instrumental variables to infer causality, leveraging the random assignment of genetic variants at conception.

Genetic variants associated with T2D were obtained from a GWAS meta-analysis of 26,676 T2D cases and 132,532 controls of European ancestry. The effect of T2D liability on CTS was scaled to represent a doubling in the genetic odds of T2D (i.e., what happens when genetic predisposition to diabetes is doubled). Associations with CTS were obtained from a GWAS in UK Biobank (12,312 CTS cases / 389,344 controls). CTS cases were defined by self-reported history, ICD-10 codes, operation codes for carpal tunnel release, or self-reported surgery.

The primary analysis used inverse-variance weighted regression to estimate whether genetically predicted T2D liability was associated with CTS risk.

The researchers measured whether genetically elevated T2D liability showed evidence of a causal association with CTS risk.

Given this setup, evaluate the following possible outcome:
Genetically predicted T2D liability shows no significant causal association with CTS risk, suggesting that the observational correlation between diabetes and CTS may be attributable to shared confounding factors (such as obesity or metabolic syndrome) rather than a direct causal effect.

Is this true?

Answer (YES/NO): NO